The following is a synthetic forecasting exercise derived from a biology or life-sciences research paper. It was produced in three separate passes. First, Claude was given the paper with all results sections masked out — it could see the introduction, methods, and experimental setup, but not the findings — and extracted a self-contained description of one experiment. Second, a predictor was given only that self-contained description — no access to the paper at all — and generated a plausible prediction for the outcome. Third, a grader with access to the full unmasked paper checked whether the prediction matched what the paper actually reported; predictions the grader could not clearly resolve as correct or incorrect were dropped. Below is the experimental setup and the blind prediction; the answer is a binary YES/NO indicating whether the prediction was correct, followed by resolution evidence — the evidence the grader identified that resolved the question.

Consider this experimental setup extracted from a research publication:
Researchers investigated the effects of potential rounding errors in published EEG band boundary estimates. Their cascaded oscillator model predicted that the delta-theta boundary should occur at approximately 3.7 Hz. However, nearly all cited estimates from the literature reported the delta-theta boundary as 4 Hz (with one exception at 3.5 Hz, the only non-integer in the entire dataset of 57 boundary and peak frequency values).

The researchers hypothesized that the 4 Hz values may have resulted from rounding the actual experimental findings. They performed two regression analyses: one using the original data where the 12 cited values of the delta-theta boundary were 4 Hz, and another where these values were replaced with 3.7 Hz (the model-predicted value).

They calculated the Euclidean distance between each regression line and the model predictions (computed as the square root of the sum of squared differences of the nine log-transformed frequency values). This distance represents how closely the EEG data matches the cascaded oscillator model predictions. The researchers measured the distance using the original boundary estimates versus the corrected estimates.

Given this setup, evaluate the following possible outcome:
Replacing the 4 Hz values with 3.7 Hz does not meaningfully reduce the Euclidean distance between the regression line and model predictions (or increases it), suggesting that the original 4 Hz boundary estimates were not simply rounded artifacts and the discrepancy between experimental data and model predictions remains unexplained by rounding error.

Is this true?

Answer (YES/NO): NO